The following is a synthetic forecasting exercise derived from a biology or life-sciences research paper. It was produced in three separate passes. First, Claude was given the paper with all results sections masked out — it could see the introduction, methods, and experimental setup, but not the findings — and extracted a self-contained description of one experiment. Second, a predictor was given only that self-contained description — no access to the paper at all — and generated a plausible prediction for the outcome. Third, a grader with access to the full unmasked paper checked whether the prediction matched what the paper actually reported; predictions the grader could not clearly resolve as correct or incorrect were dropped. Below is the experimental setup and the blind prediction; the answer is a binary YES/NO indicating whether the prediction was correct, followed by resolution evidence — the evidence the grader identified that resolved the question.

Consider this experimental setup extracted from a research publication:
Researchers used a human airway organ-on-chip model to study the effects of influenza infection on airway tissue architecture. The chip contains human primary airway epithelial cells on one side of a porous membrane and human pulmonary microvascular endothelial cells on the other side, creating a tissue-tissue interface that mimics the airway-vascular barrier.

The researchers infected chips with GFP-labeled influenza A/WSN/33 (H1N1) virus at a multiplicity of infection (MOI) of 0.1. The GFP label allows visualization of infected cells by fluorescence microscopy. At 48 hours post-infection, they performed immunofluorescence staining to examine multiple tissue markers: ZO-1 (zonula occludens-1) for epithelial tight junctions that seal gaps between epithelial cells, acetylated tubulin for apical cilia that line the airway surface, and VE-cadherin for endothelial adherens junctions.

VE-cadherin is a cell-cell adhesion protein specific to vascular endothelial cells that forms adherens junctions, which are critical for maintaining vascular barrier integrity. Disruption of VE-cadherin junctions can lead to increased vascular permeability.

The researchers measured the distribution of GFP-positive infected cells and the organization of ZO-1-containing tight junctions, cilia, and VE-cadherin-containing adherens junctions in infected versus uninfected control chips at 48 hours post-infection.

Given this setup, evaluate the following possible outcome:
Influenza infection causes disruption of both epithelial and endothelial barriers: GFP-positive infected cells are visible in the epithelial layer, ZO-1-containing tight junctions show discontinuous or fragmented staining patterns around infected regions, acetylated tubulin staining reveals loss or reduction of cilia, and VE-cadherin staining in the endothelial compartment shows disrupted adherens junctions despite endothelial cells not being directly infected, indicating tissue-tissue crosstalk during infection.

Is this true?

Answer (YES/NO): YES